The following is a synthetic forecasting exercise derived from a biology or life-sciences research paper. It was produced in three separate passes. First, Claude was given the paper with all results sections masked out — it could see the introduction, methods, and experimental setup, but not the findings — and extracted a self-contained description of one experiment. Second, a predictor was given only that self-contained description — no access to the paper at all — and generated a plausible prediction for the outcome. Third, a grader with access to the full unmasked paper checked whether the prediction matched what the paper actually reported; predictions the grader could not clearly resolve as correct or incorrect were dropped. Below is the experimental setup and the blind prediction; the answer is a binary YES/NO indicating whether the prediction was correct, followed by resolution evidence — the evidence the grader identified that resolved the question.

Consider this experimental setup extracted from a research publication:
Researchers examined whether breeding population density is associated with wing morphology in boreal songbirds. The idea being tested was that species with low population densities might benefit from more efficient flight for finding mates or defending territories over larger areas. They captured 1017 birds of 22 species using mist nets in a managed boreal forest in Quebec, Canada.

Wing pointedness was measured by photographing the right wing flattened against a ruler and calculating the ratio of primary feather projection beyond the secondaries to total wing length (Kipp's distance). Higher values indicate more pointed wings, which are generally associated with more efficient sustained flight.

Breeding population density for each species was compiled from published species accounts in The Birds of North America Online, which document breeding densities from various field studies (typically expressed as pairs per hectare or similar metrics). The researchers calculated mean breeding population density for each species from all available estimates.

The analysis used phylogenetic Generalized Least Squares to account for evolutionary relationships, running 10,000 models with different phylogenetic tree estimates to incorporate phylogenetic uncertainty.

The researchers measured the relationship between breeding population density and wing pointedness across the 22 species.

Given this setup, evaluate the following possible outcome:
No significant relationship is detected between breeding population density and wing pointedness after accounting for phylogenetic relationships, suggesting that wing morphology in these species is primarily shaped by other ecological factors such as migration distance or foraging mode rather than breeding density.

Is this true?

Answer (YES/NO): YES